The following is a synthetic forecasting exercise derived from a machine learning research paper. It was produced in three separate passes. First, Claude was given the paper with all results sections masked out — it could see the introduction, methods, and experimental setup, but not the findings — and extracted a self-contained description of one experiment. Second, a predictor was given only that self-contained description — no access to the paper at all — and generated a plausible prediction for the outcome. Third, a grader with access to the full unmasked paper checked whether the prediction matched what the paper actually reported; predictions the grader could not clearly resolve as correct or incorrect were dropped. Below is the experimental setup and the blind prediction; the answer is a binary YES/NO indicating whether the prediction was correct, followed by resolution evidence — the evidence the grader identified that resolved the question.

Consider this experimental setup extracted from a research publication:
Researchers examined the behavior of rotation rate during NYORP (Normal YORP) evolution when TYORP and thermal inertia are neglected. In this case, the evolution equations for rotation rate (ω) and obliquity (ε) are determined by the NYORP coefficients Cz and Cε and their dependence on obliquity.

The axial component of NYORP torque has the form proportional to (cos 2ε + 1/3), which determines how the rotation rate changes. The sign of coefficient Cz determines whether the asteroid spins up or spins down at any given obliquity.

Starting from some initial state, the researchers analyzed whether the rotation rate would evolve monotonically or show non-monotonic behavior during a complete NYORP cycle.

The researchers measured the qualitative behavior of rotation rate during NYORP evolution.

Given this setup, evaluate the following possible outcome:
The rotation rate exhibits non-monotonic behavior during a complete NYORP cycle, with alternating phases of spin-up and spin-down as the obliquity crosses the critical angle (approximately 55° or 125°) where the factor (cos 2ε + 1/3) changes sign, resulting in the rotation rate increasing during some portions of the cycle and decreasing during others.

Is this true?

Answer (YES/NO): YES